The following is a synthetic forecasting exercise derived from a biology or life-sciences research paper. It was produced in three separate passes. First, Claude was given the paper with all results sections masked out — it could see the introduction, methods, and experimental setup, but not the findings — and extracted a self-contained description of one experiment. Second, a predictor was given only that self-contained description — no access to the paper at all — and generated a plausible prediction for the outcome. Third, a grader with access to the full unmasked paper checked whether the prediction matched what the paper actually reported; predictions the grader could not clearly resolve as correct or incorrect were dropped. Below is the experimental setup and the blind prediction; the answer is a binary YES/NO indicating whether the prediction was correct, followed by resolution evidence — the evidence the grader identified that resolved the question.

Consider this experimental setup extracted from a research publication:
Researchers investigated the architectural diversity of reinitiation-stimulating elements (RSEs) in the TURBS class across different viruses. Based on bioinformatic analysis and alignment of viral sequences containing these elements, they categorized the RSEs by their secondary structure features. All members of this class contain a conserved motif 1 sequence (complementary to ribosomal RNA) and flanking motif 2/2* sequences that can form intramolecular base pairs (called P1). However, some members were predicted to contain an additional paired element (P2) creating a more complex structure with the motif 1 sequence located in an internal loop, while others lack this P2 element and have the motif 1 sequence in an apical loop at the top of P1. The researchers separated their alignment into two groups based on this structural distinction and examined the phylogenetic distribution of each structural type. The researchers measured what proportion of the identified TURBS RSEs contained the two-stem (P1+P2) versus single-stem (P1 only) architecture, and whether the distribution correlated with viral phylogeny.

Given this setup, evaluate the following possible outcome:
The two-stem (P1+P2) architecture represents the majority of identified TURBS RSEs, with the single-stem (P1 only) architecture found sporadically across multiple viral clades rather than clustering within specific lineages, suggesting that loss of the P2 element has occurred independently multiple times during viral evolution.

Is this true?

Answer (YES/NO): NO